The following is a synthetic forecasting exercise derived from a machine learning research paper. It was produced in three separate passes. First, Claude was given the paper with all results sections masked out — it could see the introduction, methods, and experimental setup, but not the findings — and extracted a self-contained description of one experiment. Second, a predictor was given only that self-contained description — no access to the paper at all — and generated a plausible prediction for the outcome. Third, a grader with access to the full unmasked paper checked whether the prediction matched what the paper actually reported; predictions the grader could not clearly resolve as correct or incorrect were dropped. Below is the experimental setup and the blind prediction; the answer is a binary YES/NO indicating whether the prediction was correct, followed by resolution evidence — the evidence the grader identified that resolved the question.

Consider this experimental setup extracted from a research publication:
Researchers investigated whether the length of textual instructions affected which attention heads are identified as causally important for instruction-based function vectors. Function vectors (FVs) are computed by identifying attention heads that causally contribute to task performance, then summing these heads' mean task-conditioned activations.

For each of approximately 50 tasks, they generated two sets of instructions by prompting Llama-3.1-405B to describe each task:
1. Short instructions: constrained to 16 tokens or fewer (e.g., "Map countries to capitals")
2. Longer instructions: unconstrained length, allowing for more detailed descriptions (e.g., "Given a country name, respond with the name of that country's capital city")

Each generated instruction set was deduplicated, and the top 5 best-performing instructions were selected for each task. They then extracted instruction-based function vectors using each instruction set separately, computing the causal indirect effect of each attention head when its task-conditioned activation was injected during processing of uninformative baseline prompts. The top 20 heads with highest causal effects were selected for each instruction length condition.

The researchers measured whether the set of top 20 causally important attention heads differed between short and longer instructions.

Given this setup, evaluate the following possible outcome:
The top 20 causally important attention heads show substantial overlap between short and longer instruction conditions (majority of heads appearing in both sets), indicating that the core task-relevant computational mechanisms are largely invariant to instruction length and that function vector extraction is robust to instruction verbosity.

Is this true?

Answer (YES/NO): YES